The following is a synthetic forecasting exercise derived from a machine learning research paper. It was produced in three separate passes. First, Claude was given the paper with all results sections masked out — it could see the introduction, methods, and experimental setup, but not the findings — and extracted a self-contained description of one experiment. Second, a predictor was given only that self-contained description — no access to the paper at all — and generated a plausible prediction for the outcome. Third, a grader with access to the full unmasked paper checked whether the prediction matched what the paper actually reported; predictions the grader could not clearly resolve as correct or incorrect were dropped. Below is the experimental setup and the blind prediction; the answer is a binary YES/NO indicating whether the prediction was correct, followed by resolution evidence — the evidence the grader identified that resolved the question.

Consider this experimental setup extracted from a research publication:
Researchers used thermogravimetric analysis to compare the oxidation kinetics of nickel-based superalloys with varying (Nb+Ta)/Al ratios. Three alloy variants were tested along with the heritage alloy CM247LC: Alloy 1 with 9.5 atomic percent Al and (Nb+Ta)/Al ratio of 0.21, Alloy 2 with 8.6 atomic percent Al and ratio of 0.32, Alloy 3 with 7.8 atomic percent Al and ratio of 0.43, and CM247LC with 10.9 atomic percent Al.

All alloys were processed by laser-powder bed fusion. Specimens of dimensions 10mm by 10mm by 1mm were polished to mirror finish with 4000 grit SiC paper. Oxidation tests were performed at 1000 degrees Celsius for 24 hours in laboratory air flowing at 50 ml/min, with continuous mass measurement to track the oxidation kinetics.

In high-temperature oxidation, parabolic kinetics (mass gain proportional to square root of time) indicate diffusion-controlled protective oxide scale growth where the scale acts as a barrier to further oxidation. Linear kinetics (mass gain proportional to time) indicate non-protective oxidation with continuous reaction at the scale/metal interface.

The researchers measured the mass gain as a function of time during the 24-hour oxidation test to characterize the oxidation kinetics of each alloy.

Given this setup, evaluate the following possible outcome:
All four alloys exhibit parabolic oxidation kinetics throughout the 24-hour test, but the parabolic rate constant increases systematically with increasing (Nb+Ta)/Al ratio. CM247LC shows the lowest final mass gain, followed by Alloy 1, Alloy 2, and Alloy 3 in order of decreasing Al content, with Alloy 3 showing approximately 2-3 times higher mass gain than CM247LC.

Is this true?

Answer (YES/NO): NO